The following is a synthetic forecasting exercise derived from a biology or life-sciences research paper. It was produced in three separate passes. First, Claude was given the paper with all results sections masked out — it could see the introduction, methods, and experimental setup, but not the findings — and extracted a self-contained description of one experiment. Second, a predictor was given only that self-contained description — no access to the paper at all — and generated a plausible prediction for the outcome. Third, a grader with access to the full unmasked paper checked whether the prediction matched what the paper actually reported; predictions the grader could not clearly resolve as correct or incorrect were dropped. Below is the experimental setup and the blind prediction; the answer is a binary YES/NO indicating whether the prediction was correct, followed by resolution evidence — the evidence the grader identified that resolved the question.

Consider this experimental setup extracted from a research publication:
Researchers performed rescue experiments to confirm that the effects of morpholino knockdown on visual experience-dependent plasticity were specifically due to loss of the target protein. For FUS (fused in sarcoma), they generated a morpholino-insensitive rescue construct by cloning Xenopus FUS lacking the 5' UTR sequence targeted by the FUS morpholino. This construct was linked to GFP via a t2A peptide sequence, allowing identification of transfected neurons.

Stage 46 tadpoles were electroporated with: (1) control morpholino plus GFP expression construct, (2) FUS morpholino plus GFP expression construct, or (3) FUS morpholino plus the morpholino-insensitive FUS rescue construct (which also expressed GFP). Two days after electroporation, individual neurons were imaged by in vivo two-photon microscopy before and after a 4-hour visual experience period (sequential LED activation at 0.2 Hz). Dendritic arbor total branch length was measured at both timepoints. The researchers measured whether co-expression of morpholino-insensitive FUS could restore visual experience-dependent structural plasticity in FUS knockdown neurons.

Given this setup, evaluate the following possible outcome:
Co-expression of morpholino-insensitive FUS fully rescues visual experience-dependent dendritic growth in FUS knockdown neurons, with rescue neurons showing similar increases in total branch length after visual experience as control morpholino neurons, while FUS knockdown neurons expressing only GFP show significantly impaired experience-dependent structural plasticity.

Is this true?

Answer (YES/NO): YES